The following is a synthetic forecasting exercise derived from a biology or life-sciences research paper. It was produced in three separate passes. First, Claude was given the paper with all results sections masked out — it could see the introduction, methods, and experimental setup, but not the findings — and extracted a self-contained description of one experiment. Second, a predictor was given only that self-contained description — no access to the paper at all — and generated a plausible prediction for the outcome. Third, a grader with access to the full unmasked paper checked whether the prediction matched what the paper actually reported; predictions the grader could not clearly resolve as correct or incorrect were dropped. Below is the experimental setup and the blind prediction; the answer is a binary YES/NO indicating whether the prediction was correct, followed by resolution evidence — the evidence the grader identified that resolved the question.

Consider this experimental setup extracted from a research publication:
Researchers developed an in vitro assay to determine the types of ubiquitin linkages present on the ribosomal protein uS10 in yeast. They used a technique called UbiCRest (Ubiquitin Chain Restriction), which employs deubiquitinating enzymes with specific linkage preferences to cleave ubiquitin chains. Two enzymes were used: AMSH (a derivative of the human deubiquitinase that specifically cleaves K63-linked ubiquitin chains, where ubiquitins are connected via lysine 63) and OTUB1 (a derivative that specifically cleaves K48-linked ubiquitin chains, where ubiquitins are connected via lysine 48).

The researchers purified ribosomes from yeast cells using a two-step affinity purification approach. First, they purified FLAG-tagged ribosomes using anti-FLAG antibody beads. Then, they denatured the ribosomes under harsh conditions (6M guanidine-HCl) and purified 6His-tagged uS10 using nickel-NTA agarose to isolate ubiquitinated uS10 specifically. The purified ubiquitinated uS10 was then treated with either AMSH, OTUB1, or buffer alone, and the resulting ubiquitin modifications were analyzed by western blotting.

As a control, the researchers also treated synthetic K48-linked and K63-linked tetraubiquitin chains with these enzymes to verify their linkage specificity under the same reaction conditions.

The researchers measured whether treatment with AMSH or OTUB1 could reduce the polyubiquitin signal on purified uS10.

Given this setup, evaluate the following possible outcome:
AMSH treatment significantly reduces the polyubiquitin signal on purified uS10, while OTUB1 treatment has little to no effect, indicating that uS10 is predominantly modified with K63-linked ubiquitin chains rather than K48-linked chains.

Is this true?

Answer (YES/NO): YES